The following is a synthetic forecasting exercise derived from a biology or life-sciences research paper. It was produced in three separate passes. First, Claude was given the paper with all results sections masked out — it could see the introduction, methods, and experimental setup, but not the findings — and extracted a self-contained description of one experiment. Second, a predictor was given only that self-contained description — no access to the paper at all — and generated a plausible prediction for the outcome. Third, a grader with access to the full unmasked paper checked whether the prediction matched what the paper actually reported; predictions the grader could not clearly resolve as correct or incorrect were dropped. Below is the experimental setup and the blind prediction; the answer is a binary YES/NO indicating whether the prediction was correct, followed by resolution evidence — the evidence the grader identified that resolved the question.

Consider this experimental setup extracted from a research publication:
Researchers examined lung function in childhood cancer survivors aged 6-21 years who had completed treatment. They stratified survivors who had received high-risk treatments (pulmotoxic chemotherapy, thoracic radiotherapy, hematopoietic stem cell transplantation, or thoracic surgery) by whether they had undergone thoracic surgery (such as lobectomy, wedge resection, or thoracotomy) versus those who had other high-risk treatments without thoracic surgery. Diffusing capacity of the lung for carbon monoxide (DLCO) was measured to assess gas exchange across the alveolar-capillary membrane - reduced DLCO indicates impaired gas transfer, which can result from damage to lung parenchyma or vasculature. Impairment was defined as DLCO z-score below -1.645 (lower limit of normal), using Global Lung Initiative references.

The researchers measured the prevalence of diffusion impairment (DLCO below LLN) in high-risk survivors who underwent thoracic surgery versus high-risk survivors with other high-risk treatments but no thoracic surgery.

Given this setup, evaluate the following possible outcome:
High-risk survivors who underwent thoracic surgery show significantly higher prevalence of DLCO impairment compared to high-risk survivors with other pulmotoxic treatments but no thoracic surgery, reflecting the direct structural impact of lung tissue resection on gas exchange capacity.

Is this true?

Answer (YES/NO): NO